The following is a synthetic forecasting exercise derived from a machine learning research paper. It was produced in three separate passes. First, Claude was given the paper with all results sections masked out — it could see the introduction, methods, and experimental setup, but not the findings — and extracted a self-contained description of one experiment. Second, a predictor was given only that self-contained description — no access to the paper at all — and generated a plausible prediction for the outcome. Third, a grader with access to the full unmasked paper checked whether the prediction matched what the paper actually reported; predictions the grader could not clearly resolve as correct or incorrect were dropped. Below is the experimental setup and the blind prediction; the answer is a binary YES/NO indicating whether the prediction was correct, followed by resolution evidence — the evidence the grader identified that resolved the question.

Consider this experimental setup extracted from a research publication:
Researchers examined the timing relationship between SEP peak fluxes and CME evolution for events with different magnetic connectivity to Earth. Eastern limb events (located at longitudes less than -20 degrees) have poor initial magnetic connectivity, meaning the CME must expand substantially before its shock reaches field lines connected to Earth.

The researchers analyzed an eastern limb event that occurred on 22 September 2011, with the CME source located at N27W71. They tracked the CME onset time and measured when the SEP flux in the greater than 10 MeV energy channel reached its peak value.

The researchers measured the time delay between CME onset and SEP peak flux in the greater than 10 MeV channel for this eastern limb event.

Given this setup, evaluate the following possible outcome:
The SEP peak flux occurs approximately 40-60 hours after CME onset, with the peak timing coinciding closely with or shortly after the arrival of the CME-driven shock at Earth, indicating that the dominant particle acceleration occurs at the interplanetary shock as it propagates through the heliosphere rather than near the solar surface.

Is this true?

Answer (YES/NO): NO